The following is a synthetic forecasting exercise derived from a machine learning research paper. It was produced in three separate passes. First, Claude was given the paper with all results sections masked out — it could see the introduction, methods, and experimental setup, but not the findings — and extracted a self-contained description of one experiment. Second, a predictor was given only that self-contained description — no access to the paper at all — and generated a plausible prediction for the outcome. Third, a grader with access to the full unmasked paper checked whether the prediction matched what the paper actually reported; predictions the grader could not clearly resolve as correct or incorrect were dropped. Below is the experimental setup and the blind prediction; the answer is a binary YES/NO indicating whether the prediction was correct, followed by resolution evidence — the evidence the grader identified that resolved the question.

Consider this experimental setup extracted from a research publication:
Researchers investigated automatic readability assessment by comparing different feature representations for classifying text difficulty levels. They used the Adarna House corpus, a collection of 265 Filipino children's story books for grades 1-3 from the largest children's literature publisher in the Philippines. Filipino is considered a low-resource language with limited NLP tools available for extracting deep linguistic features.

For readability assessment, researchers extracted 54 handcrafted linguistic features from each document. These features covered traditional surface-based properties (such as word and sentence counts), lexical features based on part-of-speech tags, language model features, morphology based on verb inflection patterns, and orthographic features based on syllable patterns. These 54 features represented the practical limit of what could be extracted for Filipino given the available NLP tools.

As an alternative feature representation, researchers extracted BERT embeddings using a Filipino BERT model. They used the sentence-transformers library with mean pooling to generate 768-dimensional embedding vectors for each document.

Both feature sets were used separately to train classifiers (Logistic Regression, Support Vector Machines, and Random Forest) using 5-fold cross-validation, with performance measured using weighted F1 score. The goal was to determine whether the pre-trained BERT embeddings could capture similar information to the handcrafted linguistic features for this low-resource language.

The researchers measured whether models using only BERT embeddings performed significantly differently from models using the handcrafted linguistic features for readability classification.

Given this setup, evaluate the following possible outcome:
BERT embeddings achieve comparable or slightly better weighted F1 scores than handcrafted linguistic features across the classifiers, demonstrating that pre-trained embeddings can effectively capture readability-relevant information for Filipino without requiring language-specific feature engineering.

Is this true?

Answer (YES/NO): NO